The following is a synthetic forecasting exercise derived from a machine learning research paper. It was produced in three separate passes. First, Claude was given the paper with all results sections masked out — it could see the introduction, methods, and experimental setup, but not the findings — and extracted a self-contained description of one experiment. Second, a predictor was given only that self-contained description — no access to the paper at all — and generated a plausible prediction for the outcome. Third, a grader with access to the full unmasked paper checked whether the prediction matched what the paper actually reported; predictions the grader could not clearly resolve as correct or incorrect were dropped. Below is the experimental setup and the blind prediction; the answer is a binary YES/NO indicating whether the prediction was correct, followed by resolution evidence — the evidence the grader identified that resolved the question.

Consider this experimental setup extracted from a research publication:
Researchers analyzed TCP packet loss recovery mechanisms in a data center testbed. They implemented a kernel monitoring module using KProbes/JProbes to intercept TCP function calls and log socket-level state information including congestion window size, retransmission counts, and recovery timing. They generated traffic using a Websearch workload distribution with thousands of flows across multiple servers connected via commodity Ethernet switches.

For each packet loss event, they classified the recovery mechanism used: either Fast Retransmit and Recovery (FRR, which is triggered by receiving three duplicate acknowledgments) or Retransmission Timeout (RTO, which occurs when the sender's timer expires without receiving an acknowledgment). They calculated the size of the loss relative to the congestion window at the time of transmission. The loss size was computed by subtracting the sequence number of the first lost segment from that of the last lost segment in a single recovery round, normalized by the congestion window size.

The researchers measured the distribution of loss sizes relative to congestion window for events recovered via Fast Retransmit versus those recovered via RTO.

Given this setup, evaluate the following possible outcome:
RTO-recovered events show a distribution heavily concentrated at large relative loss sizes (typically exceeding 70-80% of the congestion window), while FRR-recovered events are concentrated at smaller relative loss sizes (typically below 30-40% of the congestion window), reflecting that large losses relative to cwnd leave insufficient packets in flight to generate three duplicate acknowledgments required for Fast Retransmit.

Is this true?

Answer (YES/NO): NO